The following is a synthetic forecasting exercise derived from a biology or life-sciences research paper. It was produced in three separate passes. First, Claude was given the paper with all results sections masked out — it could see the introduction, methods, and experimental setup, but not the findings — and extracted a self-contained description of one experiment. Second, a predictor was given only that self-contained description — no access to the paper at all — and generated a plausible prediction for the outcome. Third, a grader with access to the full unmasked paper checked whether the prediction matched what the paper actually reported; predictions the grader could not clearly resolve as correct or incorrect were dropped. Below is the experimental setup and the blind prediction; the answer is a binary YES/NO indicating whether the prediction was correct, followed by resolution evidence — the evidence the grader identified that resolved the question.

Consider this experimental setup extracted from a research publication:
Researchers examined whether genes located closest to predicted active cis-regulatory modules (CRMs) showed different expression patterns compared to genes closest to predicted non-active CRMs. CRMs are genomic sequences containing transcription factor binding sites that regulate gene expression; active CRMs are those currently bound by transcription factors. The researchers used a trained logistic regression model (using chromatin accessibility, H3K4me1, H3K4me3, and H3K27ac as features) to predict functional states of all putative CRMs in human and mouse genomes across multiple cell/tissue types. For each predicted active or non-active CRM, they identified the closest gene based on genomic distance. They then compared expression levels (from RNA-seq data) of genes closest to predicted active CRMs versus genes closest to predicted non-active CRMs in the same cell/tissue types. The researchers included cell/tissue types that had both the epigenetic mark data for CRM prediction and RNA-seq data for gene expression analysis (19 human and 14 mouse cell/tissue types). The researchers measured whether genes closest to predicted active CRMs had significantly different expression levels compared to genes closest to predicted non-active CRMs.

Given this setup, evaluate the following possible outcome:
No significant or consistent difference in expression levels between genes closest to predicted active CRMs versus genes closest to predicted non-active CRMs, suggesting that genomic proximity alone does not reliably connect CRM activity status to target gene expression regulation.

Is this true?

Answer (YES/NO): NO